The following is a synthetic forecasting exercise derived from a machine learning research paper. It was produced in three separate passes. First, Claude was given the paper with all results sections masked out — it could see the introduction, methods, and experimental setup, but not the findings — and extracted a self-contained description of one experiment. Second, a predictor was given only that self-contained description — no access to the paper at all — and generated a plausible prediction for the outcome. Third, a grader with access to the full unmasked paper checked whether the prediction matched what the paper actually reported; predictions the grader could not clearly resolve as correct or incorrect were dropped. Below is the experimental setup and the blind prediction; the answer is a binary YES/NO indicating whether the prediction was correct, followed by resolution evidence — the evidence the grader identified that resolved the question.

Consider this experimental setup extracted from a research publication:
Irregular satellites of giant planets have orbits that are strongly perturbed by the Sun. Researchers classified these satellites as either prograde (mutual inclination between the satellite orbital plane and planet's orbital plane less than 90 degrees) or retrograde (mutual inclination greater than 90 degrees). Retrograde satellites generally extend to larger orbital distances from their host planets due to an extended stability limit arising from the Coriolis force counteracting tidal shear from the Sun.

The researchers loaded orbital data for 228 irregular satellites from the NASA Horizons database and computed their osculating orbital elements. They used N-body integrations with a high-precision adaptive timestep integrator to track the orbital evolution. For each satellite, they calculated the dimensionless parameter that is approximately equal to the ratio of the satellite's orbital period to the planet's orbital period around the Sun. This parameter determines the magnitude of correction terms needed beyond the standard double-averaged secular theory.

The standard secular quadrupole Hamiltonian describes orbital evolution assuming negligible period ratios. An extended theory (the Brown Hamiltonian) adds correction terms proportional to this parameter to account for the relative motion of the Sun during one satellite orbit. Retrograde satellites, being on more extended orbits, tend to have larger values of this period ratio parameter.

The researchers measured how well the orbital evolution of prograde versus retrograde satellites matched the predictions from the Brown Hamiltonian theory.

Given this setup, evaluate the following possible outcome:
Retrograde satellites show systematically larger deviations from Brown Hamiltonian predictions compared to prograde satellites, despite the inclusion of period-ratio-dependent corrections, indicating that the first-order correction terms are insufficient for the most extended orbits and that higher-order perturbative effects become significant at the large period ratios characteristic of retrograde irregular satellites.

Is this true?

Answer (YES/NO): YES